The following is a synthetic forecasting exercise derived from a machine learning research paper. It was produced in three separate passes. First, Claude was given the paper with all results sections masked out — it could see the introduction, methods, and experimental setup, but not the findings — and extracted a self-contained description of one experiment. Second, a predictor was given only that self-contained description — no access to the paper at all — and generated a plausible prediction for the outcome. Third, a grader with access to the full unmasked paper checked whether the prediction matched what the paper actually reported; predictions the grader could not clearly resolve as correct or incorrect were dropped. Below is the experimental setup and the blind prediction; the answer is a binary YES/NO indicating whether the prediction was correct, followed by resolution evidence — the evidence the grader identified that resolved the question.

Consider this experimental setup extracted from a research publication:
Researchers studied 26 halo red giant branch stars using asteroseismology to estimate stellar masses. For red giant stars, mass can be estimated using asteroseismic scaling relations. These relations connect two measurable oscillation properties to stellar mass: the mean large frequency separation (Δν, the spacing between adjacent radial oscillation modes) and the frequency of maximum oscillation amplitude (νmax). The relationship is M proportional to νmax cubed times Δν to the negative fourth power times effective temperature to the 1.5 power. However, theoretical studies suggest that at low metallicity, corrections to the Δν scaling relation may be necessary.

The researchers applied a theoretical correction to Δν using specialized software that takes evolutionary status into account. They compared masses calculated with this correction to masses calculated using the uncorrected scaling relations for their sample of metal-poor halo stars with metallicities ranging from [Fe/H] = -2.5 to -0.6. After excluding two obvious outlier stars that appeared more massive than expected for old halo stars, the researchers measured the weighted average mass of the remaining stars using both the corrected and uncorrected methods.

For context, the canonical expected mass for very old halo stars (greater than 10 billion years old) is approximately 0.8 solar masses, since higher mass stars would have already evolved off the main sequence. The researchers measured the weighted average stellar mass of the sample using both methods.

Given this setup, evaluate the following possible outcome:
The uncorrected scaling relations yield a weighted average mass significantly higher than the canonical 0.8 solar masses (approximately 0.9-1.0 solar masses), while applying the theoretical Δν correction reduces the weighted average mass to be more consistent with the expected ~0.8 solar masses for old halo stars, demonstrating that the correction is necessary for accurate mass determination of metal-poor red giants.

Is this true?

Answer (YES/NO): NO